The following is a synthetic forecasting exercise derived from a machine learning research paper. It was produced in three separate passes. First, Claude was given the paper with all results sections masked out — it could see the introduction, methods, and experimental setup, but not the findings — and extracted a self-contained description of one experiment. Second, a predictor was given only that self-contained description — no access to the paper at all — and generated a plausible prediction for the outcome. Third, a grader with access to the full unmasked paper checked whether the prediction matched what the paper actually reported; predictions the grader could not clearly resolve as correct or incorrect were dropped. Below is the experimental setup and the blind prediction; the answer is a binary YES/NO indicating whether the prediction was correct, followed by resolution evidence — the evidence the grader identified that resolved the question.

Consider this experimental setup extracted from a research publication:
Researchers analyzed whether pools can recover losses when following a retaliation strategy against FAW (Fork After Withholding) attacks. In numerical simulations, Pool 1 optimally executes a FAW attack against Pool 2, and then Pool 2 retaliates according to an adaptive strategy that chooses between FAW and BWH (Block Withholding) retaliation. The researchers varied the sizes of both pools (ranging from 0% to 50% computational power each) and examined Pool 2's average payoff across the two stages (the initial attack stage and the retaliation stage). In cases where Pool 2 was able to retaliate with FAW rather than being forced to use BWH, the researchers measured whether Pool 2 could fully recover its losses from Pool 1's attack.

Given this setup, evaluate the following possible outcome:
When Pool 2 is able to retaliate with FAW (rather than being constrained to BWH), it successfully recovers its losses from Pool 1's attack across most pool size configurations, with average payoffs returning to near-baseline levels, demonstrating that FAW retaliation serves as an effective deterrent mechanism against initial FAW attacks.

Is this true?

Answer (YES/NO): YES